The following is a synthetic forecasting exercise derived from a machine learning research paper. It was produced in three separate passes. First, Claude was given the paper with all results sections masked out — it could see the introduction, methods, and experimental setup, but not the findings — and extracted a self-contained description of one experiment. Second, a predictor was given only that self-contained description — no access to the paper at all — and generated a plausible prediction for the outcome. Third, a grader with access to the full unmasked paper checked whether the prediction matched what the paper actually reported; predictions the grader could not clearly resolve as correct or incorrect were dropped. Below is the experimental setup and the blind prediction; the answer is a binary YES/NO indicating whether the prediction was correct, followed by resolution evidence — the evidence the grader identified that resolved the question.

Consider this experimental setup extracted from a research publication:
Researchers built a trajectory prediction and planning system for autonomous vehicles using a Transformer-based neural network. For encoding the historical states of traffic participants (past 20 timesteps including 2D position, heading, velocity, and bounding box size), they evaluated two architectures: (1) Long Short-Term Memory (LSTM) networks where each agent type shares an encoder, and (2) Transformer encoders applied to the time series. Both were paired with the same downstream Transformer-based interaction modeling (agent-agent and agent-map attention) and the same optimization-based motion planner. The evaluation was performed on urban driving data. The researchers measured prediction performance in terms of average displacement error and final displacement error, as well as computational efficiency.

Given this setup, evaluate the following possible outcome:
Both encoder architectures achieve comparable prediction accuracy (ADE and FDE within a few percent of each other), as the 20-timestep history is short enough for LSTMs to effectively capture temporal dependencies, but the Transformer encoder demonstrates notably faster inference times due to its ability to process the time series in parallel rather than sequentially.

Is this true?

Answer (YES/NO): NO